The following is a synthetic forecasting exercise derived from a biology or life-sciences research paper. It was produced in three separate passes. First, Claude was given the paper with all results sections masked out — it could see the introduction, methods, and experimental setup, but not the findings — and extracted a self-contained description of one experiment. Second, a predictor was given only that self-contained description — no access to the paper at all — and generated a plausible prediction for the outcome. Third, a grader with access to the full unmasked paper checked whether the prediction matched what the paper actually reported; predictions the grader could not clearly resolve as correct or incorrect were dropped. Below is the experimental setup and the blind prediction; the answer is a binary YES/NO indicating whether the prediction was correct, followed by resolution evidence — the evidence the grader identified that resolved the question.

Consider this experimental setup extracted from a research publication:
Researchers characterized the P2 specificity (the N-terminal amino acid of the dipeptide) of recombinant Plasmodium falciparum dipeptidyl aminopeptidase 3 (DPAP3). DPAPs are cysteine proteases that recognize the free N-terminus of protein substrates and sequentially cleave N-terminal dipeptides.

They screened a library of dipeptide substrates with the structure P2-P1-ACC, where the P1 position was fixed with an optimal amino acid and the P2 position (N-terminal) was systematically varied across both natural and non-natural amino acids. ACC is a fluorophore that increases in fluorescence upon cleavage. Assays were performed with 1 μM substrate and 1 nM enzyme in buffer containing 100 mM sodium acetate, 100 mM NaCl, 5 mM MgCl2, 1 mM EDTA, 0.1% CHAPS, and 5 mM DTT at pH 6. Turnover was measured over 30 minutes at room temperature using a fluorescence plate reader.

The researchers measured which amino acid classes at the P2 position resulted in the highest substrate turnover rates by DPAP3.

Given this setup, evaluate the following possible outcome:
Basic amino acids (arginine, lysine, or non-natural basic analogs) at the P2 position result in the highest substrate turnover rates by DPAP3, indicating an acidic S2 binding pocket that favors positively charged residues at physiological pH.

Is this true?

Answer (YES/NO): NO